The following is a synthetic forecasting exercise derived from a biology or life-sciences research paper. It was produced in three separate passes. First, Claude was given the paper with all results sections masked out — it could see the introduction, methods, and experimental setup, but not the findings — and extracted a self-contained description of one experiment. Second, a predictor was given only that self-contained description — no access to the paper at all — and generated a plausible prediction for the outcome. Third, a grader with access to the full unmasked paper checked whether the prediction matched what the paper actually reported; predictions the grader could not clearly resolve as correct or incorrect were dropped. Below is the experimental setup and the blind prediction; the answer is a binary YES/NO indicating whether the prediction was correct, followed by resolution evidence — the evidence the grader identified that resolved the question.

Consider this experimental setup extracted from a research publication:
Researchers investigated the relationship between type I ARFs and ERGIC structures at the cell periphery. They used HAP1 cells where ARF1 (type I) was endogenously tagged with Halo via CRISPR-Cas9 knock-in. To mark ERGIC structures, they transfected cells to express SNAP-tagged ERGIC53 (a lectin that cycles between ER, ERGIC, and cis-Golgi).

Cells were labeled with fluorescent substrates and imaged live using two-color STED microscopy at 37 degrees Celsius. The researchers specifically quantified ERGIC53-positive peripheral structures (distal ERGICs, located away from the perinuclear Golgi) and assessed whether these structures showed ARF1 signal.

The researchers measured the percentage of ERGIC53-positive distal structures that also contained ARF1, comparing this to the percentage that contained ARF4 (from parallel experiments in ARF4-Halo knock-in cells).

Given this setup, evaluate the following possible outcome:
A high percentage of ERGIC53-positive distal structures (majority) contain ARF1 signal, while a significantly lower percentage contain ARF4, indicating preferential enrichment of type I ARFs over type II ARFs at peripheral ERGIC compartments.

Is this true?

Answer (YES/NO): NO